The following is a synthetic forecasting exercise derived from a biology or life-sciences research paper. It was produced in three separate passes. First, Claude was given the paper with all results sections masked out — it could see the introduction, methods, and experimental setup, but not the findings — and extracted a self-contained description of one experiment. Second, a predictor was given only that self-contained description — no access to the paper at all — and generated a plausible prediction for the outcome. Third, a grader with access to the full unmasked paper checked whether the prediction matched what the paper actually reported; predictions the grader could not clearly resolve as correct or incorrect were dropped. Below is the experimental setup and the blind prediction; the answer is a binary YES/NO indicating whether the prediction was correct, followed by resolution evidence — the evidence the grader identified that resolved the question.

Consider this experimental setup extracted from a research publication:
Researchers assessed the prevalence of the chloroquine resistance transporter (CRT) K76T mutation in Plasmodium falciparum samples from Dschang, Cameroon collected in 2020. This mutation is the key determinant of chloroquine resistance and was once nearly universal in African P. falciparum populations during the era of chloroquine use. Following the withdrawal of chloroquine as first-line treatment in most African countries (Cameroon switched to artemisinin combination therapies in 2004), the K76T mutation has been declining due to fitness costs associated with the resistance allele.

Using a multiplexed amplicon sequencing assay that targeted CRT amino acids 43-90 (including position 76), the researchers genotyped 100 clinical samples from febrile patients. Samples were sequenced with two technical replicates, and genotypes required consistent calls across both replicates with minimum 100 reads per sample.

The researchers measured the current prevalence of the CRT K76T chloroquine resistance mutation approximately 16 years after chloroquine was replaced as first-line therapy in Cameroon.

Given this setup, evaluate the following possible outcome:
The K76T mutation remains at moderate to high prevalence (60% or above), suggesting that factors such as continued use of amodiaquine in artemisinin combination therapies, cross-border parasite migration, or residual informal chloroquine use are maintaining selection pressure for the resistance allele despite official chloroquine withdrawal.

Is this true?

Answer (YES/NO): NO